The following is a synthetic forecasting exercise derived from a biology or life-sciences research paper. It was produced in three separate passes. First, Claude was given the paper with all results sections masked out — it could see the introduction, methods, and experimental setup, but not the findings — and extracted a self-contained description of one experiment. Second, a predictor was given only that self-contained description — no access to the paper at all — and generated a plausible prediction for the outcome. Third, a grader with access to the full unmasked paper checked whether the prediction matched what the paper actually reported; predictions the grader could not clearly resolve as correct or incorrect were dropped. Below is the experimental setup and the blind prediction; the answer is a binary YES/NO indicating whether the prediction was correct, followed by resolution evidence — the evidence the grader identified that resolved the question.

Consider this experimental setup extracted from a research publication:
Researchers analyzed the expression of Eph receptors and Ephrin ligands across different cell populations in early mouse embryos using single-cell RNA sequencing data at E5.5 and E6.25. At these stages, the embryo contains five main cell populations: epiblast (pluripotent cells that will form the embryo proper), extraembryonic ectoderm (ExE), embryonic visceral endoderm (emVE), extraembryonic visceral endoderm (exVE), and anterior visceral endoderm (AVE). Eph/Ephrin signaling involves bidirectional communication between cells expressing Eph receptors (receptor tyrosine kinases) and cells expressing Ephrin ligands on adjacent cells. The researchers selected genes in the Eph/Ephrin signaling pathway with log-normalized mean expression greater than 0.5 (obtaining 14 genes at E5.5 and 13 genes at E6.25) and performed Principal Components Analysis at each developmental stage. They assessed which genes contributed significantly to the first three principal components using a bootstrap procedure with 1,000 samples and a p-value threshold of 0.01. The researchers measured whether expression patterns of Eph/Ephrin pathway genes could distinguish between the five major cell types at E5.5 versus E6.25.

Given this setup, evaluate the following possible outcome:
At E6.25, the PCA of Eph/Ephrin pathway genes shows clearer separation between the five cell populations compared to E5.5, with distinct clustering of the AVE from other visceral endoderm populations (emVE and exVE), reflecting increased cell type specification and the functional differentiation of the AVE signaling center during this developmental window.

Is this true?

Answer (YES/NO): YES